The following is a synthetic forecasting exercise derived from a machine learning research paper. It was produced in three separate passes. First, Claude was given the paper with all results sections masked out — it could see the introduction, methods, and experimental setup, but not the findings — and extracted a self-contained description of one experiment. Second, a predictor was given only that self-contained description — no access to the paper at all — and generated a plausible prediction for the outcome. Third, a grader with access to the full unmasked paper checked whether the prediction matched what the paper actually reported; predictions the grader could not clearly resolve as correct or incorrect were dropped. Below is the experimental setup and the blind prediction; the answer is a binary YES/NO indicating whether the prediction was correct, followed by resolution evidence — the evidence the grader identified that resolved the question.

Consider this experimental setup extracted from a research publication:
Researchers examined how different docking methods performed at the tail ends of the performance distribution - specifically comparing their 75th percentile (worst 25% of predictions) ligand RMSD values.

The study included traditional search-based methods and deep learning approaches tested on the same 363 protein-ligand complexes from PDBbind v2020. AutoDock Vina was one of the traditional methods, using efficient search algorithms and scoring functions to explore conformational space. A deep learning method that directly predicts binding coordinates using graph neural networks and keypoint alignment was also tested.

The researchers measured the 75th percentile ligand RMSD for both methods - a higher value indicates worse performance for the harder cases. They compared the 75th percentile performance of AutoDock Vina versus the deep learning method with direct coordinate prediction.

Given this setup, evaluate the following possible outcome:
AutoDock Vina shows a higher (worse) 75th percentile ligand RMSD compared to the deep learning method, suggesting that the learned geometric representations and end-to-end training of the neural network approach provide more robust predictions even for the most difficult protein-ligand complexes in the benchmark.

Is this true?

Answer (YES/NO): YES